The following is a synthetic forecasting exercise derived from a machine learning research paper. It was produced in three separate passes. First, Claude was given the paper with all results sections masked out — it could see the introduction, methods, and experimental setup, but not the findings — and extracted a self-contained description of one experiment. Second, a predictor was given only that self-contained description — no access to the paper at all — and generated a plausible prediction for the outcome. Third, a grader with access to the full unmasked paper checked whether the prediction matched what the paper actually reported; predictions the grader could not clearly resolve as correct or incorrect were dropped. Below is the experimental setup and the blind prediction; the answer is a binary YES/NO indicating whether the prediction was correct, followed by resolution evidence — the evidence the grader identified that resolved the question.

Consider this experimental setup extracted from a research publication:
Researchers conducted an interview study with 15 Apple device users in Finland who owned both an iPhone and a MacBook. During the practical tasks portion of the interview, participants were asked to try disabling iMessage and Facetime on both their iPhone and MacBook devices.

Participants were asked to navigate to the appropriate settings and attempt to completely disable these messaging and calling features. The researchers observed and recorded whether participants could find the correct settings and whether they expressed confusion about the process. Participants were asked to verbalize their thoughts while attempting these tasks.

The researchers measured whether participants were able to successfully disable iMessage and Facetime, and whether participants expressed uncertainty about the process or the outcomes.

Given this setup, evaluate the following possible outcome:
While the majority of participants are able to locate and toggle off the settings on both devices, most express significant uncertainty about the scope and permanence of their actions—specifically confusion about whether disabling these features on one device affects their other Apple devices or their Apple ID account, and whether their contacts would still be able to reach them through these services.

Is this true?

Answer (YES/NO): NO